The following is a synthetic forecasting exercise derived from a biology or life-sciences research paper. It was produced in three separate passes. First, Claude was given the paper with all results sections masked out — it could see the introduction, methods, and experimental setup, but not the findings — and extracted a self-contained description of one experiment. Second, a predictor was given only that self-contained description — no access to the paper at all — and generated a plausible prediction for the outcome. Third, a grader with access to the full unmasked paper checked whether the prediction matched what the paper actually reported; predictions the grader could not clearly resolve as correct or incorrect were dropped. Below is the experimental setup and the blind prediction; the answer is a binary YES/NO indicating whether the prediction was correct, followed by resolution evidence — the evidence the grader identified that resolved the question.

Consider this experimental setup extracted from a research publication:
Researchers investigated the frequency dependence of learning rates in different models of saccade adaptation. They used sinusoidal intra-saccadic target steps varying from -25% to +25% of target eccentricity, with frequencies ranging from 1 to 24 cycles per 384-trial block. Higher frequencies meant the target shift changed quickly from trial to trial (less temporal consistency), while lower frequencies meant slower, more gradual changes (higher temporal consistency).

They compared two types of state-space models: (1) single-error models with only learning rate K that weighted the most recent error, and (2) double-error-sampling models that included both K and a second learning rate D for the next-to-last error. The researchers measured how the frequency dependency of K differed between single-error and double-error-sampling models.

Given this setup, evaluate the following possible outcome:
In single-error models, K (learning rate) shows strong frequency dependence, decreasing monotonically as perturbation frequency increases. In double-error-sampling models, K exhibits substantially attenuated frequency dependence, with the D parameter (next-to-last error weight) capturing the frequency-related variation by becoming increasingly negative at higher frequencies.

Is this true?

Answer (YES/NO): NO